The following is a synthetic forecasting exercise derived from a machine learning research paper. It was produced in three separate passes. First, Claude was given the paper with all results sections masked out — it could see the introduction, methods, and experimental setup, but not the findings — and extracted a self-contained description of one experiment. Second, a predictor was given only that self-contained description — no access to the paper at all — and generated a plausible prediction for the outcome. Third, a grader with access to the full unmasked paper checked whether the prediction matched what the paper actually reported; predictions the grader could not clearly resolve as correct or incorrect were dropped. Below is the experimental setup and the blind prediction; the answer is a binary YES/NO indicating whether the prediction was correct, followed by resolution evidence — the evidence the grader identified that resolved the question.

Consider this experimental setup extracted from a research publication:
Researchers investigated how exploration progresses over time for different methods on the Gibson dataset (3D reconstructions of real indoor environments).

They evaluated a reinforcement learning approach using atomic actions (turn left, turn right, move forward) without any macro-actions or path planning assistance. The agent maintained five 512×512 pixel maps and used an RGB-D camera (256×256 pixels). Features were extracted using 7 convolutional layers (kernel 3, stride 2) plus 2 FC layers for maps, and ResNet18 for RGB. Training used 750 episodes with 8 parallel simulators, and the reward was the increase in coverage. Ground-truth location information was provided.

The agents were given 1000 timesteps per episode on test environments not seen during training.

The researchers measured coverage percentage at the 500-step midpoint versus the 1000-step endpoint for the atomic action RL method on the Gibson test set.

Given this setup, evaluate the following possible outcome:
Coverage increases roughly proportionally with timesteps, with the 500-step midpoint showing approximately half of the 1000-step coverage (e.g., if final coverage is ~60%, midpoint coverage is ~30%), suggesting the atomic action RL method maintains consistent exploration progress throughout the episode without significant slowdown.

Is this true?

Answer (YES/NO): NO